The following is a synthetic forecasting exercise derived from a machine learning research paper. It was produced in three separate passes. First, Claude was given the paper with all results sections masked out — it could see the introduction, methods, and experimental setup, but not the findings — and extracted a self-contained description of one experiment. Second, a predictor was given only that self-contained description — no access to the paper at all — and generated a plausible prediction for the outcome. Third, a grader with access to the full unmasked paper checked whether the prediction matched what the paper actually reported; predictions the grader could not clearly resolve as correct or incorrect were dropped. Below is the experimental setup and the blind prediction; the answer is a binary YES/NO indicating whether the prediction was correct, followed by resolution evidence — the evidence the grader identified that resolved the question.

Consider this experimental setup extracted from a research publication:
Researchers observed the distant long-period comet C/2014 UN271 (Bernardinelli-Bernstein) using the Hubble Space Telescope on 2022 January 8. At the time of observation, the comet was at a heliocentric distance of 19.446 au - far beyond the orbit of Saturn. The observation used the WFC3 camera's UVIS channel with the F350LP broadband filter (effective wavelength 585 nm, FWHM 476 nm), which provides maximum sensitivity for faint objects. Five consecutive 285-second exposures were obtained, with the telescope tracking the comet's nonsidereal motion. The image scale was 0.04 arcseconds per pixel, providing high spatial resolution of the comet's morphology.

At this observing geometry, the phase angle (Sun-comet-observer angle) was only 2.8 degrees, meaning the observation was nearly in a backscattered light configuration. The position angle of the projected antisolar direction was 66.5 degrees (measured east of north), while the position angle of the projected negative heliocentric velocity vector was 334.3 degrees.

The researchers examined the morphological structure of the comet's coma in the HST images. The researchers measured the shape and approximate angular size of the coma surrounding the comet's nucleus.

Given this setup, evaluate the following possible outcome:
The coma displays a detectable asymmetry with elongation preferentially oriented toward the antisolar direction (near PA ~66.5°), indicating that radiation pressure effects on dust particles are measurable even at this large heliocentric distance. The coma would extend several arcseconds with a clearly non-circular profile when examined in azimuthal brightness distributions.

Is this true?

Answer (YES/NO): NO